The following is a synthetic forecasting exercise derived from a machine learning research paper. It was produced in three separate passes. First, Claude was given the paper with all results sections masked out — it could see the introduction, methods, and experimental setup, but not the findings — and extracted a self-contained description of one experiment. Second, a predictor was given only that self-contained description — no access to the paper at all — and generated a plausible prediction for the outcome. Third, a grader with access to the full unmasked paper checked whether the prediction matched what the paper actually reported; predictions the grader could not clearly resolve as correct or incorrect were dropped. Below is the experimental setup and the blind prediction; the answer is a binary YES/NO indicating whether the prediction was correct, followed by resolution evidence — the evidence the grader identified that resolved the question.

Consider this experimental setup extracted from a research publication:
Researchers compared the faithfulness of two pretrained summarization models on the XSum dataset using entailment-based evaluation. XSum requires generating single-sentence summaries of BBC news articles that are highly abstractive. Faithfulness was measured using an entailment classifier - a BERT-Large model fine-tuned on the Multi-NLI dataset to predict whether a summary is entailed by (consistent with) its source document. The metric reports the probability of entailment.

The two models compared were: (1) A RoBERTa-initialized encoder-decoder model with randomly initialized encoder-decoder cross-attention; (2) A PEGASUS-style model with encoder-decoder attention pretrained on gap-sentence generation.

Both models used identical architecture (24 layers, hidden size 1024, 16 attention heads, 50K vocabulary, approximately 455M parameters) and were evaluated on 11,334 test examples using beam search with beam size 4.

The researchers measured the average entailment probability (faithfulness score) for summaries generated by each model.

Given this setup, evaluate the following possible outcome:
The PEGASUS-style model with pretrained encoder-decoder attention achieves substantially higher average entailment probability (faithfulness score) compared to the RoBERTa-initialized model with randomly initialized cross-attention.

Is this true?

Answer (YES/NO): YES